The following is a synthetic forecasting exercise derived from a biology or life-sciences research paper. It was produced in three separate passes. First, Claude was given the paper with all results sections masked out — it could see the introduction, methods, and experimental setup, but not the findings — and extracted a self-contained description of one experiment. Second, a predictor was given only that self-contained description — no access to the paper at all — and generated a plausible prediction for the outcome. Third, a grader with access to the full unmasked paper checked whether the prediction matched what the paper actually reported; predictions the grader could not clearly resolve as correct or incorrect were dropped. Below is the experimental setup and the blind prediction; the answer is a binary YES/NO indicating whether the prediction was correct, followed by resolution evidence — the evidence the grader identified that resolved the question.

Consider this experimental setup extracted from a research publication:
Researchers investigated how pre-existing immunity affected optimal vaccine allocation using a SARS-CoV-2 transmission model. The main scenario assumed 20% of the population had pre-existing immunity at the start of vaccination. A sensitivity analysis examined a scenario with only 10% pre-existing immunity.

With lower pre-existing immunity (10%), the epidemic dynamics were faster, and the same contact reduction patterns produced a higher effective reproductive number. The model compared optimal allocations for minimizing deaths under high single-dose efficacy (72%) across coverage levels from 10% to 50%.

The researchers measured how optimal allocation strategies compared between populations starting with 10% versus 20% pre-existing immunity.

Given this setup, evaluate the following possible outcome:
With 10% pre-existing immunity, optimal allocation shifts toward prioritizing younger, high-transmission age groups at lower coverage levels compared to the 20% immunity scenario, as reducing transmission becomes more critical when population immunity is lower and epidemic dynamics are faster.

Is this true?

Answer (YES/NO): NO